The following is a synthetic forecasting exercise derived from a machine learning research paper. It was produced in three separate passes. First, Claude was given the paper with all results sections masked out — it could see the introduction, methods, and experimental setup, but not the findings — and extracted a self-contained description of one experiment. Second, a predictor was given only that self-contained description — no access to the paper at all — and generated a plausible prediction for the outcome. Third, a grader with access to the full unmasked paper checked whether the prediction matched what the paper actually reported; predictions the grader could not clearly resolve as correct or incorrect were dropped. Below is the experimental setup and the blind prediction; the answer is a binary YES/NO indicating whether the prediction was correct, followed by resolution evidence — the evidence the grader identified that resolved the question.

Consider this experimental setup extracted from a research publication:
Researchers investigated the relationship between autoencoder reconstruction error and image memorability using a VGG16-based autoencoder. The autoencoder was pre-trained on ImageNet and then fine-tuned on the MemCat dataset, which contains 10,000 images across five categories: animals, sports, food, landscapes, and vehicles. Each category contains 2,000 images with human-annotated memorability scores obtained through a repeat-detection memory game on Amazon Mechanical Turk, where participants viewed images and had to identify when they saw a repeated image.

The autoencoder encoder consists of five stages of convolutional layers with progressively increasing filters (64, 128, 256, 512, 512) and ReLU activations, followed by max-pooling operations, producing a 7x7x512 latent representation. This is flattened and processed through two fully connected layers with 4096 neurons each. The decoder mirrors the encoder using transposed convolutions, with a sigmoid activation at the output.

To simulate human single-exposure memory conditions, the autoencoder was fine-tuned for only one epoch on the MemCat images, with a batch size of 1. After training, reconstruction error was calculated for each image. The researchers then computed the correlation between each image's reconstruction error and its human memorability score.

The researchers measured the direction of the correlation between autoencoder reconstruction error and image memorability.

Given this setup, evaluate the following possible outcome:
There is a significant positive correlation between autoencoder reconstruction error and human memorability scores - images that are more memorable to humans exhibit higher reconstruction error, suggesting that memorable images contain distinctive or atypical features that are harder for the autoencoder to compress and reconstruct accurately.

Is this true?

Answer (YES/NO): YES